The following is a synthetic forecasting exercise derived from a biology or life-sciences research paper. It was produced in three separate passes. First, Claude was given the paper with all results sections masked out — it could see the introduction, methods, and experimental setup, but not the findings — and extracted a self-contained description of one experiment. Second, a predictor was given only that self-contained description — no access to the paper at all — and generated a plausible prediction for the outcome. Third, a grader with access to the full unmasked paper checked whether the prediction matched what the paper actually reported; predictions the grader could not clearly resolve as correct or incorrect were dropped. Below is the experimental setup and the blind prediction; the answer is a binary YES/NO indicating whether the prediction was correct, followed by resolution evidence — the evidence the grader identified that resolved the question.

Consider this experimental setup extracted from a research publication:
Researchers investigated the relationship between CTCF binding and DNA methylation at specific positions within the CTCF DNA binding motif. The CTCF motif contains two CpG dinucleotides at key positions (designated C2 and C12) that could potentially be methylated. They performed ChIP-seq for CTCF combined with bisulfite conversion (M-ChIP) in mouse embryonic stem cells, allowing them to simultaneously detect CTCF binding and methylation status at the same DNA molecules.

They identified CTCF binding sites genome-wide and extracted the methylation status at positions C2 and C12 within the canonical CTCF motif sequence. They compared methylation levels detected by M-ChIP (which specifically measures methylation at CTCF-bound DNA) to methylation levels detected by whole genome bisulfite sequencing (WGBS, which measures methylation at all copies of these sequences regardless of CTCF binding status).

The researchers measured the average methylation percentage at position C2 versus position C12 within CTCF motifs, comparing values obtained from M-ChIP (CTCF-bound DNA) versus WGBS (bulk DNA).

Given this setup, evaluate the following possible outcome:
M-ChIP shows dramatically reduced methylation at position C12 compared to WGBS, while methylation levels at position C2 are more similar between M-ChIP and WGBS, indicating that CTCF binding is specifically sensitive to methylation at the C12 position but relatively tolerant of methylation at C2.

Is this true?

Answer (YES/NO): NO